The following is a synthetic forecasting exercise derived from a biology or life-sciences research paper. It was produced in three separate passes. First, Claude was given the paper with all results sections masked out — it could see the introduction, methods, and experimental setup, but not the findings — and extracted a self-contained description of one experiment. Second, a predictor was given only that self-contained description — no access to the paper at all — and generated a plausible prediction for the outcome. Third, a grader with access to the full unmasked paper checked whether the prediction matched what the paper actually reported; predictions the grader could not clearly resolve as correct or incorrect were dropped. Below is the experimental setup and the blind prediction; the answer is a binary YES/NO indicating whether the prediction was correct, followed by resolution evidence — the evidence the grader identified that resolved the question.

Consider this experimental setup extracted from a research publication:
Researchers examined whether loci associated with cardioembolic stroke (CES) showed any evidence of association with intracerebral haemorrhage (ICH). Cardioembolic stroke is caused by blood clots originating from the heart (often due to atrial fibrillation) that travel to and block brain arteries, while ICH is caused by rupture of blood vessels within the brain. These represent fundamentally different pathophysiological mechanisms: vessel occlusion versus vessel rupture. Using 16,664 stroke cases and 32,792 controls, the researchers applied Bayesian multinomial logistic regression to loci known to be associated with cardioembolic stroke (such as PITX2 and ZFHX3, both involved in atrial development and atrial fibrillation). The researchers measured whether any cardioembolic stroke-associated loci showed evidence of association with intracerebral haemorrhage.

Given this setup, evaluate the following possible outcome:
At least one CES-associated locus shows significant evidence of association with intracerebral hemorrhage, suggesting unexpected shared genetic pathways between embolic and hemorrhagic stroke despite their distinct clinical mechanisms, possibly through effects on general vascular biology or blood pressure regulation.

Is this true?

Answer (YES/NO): NO